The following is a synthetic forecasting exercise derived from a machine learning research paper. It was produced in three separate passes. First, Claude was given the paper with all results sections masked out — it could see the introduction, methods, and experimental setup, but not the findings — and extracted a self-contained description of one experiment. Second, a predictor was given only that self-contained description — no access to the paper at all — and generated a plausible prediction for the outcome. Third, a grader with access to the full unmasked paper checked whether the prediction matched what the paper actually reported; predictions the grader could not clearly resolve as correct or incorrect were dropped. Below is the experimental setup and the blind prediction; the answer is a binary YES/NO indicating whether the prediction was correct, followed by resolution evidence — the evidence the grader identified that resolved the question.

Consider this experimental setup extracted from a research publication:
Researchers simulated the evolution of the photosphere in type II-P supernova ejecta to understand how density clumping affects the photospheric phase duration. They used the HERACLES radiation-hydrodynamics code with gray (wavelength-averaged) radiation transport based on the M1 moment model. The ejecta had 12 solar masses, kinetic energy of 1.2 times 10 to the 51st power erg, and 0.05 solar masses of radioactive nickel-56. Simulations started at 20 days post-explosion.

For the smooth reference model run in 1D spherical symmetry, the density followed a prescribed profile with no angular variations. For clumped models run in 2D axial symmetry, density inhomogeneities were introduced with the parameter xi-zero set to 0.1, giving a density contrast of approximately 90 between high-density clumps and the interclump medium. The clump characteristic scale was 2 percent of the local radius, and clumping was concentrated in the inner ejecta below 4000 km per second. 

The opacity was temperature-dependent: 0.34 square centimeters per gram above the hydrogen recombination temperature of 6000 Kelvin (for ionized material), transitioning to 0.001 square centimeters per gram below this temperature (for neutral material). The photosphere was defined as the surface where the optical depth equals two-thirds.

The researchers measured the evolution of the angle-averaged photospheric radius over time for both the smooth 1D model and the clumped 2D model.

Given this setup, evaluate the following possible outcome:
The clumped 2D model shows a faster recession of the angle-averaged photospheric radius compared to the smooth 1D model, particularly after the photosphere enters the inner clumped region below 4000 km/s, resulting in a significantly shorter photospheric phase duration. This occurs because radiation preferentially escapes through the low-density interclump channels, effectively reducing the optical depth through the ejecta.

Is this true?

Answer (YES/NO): YES